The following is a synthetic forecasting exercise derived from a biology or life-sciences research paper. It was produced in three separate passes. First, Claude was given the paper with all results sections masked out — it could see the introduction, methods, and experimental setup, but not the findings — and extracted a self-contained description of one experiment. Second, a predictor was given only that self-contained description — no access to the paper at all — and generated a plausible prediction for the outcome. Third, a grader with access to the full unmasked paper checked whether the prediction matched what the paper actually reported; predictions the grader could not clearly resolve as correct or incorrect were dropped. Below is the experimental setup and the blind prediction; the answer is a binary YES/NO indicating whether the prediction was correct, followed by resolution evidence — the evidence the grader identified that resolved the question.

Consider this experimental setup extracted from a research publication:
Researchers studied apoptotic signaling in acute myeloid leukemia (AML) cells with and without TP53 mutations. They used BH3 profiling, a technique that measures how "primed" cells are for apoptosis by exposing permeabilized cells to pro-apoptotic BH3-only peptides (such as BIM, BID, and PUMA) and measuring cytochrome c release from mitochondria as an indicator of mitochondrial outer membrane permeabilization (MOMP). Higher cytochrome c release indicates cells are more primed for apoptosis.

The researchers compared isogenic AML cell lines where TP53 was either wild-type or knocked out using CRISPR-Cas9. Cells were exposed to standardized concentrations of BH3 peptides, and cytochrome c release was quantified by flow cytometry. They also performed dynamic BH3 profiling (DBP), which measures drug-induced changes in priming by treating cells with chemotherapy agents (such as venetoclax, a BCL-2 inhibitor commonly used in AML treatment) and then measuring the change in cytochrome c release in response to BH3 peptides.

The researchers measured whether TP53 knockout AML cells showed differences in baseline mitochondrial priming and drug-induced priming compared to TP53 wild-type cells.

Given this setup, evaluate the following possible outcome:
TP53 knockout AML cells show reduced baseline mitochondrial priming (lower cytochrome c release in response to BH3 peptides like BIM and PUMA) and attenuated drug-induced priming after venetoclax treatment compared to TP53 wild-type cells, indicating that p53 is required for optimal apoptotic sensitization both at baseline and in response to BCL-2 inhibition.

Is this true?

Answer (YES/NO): NO